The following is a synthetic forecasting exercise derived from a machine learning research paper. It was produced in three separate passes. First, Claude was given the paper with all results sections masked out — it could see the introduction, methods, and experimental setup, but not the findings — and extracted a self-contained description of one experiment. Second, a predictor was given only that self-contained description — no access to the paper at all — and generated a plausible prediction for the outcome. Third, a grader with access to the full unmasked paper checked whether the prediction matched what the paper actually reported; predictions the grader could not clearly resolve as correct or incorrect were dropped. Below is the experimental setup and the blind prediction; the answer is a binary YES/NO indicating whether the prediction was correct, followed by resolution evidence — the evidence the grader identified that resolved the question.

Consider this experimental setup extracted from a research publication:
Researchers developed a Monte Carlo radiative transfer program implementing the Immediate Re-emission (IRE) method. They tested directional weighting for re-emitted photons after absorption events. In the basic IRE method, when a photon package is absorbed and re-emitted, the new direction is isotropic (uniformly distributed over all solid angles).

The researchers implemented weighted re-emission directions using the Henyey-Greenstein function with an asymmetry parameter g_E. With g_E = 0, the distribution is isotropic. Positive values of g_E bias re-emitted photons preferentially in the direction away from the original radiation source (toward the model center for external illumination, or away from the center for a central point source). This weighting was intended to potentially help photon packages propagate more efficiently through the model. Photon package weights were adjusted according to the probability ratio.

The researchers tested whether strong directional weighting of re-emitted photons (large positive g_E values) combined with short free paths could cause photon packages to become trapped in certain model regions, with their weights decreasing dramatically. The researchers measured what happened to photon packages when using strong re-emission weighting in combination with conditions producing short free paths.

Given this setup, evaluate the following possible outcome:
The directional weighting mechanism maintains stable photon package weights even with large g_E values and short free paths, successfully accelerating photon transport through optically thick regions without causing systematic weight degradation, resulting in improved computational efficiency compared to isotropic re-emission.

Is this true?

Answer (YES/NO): NO